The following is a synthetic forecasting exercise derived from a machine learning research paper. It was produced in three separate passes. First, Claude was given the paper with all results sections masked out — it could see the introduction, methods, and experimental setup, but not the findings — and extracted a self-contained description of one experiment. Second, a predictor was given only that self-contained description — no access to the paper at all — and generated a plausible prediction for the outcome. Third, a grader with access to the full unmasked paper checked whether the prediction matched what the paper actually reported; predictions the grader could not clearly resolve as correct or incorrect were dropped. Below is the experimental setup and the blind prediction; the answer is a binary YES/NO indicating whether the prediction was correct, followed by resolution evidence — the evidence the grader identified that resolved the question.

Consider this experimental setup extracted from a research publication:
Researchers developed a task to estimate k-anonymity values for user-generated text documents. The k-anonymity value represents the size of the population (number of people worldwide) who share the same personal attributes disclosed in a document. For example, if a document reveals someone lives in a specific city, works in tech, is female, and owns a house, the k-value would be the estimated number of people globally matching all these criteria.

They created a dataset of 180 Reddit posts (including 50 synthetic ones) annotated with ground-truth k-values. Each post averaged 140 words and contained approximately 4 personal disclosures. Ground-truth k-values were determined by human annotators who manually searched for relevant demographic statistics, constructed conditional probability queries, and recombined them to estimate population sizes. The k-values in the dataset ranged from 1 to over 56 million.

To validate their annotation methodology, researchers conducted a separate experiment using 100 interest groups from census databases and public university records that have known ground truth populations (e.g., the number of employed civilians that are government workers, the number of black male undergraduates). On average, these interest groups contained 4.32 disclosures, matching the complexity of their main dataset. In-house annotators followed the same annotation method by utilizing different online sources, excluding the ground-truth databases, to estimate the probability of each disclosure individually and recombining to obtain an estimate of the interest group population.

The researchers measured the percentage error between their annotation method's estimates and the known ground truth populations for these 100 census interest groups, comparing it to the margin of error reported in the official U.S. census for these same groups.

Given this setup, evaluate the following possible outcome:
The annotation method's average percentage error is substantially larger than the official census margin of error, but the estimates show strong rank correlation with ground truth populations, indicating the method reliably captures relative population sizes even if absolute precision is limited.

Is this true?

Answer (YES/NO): NO